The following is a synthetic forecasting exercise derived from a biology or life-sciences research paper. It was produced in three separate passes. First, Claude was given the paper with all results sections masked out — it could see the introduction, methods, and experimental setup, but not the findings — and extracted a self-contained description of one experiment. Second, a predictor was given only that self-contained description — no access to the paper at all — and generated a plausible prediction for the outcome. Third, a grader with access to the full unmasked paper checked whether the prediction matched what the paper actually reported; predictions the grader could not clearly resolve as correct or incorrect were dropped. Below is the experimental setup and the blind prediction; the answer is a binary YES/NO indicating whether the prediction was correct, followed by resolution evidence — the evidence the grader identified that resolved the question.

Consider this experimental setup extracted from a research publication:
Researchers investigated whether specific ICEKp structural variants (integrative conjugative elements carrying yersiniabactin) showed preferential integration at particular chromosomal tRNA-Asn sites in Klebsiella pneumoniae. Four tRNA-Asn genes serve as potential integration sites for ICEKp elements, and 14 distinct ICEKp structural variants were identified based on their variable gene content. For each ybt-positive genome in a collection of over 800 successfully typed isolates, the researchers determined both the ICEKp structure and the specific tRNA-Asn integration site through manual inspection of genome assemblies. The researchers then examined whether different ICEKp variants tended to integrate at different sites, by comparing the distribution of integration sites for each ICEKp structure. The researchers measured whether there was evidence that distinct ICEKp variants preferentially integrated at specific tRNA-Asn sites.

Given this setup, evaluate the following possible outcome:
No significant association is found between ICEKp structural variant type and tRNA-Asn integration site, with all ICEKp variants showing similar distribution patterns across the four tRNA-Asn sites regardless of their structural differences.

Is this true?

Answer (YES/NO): YES